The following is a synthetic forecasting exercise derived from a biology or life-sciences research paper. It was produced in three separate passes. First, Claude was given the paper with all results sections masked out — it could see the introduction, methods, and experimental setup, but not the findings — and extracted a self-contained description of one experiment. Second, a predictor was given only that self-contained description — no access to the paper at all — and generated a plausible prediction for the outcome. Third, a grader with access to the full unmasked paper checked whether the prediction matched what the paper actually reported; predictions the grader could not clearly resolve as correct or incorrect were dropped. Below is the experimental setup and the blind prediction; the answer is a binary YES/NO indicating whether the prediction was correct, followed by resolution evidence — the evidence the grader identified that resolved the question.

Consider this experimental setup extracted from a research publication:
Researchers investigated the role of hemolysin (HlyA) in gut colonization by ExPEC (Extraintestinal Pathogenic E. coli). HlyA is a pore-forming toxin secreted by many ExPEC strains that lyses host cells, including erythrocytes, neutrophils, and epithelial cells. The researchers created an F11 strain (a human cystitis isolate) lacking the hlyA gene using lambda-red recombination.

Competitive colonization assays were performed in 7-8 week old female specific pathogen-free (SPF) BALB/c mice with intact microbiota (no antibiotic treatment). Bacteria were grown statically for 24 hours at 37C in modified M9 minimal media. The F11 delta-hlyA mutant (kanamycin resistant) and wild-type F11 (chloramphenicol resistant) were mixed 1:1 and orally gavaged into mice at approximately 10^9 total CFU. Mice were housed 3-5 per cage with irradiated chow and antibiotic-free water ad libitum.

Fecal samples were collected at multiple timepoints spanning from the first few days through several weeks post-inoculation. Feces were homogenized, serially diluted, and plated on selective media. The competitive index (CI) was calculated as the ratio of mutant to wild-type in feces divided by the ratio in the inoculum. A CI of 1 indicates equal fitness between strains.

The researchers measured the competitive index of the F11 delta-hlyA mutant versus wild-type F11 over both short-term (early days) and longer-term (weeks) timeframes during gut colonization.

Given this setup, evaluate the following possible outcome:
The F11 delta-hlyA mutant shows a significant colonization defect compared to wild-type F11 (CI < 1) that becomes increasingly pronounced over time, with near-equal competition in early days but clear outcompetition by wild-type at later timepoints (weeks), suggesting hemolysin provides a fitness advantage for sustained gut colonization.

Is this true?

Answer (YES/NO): NO